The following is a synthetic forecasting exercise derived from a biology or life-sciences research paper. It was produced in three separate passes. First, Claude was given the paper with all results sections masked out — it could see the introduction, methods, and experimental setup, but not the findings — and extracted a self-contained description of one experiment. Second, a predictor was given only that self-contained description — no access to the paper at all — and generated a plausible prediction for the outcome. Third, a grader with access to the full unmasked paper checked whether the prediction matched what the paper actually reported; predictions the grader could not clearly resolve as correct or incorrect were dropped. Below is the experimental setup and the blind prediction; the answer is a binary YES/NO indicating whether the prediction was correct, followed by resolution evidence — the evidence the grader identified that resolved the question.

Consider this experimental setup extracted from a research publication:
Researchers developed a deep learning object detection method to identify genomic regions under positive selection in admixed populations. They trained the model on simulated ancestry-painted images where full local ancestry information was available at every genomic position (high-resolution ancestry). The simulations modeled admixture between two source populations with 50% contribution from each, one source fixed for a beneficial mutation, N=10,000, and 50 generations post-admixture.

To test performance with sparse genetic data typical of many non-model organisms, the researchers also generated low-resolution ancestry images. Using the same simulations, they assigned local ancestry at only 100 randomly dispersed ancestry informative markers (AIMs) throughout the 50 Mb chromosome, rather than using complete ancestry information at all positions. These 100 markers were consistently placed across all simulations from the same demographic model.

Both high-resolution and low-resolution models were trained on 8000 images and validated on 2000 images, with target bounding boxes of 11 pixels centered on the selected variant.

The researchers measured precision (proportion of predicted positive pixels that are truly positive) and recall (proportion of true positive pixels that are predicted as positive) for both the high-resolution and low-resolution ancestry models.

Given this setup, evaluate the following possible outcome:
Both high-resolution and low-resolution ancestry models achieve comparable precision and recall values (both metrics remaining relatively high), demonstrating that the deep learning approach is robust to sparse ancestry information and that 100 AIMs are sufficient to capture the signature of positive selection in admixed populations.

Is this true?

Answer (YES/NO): NO